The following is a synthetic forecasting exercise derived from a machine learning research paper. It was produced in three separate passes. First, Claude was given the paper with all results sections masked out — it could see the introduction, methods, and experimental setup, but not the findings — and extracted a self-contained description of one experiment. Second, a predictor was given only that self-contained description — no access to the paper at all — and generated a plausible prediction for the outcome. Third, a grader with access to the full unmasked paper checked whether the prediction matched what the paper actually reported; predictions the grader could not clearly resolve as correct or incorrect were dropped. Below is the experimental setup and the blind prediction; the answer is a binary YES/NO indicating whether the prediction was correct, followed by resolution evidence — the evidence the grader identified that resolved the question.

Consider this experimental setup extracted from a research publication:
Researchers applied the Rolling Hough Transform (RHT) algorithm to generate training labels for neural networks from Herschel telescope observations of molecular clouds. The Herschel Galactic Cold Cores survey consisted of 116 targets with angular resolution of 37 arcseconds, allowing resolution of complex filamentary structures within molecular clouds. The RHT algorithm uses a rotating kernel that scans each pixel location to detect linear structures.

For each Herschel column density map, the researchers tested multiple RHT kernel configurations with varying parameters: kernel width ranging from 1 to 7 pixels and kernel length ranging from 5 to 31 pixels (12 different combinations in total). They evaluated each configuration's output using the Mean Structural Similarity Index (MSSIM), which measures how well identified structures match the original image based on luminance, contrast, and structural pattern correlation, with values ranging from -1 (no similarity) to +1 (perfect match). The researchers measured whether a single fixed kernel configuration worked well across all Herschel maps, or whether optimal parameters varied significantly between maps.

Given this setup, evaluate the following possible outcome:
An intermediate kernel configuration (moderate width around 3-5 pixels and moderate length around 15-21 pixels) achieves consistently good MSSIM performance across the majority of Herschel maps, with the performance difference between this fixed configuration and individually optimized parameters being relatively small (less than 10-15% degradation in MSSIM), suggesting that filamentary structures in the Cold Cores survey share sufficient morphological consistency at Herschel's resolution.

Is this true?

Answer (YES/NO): NO